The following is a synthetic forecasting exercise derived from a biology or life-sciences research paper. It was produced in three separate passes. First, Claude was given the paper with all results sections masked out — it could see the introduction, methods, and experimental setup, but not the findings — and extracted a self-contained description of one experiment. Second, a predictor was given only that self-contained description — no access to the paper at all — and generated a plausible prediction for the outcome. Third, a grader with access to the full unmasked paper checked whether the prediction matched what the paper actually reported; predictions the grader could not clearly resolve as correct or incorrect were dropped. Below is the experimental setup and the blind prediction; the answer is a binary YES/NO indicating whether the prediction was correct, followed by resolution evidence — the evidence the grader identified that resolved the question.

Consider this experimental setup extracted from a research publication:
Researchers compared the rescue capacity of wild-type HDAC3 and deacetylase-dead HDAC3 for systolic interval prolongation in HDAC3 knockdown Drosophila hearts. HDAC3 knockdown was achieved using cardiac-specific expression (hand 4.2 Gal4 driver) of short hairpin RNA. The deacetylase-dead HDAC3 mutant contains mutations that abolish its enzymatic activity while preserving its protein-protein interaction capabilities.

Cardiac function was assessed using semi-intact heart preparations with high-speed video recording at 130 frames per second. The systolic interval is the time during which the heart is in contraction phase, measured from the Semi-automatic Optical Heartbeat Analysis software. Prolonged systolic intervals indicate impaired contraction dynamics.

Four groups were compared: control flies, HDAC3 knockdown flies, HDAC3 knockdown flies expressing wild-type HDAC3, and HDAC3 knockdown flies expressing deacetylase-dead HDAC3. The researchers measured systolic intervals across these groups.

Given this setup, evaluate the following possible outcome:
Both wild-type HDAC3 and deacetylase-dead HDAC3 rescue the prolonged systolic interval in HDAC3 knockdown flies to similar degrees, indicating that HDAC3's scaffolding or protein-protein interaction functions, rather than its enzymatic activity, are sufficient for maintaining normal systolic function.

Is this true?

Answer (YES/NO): YES